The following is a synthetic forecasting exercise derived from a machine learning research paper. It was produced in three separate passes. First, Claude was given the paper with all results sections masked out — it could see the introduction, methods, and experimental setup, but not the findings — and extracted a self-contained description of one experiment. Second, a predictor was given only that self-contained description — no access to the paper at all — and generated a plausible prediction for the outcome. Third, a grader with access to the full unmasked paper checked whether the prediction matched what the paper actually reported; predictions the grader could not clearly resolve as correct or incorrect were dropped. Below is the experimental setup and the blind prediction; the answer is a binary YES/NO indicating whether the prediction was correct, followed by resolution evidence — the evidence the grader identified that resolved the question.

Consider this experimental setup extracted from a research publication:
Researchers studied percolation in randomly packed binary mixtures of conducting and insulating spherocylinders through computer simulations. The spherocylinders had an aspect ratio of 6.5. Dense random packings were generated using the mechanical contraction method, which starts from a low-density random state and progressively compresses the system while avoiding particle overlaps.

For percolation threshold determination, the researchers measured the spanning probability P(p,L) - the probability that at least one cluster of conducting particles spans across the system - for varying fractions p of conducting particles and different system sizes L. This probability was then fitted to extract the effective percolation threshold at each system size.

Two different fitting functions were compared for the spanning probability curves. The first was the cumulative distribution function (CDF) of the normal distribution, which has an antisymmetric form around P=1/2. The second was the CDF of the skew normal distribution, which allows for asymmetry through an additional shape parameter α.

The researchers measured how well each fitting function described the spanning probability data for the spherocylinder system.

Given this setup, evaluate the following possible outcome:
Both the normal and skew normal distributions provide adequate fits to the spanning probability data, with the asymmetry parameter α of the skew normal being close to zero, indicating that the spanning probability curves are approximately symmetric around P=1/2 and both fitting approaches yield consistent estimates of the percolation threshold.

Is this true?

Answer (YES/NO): NO